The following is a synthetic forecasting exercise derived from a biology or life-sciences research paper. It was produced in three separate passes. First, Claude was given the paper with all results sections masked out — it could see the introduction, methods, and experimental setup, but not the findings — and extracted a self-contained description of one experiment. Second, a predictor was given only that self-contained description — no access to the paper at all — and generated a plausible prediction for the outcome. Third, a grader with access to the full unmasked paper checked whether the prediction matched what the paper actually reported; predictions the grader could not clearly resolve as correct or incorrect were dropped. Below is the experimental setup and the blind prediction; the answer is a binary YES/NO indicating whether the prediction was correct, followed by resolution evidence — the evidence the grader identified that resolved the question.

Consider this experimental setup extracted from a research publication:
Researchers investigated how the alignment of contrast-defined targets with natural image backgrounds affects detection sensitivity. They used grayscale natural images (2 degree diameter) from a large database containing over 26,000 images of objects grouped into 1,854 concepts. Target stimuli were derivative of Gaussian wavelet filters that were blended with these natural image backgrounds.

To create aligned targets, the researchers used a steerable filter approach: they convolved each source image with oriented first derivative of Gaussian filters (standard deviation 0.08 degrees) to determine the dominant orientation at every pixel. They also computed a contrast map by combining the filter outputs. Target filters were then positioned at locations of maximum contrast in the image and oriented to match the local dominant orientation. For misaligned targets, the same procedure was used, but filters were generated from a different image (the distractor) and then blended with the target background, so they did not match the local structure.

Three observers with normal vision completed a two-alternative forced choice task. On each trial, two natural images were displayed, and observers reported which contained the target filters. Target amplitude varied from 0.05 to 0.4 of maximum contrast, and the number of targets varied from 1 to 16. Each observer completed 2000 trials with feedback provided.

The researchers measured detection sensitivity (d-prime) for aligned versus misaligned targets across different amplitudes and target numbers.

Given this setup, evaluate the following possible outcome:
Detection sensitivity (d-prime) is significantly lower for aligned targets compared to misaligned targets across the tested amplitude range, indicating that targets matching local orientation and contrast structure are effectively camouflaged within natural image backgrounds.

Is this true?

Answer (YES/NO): NO